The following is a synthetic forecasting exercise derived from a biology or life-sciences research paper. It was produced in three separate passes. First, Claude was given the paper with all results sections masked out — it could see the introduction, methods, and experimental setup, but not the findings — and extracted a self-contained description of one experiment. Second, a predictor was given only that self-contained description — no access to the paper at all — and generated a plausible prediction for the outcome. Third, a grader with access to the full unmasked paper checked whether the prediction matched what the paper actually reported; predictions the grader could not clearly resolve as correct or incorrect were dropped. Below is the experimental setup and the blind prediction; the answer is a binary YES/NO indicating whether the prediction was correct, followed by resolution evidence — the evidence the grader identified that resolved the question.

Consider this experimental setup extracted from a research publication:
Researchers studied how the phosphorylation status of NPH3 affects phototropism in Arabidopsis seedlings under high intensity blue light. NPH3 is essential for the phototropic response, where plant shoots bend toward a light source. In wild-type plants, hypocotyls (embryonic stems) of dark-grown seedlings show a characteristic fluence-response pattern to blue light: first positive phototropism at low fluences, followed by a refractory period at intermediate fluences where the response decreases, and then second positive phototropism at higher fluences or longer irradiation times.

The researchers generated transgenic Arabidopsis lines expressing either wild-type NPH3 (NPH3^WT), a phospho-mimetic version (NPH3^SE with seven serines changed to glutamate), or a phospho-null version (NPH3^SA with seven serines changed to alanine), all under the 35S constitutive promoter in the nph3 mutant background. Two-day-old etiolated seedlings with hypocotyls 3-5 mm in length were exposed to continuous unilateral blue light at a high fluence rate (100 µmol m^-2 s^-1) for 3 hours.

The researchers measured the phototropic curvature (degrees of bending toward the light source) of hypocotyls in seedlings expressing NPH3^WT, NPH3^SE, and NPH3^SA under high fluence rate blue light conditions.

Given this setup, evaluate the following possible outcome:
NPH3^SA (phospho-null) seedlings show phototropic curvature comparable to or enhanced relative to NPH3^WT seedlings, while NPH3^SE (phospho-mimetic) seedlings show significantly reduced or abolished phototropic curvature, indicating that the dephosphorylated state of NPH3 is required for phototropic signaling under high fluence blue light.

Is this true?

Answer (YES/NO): YES